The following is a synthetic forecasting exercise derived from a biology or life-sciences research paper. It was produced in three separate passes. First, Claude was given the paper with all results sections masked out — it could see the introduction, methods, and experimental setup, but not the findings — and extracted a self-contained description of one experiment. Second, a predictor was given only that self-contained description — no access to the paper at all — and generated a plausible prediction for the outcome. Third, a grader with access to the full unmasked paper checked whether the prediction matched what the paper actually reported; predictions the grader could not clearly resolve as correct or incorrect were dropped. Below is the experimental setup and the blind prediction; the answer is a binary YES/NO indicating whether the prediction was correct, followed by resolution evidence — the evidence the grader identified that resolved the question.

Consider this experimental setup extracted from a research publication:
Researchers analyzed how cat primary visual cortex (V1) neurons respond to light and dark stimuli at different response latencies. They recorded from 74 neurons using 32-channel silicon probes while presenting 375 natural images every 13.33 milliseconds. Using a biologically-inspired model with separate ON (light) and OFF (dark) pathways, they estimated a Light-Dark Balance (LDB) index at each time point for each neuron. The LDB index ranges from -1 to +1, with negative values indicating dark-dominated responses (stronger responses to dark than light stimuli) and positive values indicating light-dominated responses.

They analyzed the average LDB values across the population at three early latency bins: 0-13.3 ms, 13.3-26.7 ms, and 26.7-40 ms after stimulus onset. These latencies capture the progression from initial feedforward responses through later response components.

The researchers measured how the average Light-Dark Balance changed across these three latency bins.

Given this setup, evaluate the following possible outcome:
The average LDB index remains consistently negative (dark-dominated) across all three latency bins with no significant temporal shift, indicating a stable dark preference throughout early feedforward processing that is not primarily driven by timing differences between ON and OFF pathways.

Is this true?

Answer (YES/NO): NO